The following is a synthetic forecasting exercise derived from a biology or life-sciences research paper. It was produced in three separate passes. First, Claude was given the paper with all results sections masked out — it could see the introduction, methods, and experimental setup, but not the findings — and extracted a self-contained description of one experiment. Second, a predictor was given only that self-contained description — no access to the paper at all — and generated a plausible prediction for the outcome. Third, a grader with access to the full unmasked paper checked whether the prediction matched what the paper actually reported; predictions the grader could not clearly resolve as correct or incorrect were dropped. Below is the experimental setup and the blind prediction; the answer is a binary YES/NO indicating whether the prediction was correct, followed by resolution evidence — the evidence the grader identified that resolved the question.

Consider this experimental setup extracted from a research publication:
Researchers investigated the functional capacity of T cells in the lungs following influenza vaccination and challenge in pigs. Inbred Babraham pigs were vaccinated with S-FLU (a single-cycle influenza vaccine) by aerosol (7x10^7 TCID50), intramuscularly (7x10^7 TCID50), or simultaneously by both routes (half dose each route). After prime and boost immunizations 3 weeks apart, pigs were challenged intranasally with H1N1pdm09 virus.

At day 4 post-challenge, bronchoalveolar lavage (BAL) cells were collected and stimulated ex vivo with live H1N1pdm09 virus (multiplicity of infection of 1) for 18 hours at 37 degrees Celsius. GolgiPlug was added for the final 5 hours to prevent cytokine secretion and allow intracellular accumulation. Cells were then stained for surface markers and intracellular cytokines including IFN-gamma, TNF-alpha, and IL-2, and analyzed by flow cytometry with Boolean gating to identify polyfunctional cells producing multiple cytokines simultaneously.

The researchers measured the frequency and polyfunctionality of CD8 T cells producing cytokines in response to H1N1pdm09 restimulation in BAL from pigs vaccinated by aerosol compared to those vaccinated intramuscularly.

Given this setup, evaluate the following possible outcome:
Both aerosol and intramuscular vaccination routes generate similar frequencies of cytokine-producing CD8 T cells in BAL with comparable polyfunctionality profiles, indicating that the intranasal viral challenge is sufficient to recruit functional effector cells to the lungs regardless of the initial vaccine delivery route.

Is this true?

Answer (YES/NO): NO